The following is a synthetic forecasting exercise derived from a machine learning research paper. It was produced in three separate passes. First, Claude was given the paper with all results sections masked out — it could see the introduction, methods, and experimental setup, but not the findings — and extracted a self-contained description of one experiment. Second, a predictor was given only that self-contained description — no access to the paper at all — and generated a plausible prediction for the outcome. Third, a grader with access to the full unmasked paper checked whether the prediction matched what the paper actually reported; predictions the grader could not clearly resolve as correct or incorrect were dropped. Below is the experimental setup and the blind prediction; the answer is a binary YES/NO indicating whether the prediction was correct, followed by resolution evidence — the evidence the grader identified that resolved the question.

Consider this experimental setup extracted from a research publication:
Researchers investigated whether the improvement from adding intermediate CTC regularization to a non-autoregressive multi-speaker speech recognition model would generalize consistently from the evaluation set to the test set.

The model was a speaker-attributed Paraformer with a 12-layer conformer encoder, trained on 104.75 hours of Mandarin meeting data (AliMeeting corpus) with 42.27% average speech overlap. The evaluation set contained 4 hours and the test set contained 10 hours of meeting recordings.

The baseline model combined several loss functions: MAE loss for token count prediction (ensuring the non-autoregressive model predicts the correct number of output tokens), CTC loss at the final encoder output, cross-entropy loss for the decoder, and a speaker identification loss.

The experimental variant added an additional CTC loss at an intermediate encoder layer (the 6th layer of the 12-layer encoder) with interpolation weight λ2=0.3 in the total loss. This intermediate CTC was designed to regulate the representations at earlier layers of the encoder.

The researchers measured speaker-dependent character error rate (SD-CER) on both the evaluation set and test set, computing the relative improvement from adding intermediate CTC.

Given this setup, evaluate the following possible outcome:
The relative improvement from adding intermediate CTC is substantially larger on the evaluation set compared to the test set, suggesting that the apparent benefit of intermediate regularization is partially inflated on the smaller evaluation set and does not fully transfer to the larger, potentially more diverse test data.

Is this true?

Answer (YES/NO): NO